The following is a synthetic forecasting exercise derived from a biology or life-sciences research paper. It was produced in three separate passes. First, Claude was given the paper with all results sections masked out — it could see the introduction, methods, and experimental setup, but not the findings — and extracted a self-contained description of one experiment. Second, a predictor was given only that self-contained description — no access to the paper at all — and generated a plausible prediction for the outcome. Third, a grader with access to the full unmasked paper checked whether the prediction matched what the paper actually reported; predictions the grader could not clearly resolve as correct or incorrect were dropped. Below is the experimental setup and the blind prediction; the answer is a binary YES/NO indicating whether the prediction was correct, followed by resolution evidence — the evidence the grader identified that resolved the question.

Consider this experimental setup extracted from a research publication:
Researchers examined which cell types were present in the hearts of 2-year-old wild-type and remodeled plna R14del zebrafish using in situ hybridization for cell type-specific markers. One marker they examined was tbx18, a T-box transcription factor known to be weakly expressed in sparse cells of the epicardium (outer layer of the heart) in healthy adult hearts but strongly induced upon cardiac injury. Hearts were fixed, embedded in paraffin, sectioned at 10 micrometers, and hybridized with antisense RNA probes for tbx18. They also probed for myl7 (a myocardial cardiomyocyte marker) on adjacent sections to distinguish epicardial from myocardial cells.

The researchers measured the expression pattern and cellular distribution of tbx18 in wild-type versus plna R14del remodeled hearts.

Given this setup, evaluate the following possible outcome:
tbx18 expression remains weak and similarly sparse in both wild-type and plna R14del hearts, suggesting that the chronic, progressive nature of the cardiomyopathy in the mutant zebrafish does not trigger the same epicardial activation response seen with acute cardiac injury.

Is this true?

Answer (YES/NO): NO